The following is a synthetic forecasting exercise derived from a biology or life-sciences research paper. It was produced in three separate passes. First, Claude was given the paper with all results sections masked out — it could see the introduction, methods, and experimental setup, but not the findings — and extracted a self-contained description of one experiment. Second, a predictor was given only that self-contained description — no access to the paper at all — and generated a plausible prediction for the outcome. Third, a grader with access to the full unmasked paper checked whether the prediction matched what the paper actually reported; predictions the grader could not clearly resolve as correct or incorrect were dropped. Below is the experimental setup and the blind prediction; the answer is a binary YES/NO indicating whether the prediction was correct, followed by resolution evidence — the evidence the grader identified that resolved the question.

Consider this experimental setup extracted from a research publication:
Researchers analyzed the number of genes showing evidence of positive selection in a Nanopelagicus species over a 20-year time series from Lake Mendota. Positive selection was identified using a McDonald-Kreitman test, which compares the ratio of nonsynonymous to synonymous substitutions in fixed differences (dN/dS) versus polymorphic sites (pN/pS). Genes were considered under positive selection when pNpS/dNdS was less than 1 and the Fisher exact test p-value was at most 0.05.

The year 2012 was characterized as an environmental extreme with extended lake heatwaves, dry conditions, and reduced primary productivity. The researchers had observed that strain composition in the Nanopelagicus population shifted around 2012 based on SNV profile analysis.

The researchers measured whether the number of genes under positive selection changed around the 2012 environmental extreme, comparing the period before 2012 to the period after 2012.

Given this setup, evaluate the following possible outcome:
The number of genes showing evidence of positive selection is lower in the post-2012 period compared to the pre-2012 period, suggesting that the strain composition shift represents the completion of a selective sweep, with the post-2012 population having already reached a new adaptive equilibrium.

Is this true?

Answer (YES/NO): NO